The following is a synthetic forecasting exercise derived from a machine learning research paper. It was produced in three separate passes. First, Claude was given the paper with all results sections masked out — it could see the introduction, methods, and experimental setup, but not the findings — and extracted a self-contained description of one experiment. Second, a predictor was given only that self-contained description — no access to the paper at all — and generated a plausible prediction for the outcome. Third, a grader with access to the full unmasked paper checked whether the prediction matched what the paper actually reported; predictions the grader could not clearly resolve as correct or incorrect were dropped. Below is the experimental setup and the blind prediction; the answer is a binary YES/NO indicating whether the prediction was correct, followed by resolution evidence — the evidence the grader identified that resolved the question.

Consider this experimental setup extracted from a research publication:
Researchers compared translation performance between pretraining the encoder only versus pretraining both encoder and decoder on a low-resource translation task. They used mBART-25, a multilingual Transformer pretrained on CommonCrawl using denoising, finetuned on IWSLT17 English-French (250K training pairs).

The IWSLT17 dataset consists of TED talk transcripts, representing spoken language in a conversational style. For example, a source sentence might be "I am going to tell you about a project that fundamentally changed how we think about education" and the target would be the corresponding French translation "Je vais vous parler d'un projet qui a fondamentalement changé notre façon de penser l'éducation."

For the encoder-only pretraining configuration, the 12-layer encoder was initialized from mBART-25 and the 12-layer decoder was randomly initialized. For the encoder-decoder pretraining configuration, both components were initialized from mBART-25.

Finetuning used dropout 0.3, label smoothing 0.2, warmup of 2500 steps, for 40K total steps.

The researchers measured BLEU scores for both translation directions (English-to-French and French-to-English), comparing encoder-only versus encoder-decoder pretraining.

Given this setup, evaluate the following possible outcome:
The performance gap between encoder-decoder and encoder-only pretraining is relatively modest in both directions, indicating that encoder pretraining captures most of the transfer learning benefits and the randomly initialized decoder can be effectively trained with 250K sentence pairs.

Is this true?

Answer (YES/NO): YES